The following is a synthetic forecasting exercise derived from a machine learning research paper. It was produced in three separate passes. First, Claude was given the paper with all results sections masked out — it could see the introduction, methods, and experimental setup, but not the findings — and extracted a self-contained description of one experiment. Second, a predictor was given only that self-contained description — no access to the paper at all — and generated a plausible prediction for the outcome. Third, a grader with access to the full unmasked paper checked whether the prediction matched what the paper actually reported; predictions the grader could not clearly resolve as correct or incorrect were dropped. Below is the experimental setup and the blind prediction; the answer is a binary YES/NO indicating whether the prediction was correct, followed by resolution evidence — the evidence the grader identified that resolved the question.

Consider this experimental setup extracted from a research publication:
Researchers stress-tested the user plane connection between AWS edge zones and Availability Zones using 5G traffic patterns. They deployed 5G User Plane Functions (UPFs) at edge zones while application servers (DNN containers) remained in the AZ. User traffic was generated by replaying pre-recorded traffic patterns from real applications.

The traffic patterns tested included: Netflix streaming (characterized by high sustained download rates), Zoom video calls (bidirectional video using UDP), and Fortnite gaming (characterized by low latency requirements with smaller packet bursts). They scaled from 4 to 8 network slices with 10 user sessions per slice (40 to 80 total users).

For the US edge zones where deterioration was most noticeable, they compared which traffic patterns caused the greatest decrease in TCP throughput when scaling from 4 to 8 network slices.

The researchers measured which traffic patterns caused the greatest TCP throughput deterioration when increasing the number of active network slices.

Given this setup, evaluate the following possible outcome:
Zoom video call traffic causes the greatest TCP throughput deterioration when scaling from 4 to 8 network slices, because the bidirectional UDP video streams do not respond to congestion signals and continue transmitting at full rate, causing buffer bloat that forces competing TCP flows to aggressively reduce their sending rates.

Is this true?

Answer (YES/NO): NO